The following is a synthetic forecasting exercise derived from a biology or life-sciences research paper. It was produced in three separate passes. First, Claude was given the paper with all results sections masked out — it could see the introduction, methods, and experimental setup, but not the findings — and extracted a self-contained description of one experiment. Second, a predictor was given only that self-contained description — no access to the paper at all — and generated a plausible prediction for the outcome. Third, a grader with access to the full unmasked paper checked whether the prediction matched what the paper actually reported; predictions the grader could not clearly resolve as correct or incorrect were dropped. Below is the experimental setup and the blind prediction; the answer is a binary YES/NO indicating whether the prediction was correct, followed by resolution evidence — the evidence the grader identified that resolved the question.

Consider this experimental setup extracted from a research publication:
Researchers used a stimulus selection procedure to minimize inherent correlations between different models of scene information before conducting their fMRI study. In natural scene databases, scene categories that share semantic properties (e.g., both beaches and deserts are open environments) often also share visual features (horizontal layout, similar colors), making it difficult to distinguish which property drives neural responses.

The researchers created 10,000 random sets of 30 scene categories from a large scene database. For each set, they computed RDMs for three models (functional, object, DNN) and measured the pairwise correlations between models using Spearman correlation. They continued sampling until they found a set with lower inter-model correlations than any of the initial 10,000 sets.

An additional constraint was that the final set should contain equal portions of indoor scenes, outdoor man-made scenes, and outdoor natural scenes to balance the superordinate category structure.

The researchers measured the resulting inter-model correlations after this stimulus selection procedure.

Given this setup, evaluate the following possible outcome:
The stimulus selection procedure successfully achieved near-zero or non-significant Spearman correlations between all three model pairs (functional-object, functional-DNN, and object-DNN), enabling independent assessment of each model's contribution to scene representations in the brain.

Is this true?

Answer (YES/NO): NO